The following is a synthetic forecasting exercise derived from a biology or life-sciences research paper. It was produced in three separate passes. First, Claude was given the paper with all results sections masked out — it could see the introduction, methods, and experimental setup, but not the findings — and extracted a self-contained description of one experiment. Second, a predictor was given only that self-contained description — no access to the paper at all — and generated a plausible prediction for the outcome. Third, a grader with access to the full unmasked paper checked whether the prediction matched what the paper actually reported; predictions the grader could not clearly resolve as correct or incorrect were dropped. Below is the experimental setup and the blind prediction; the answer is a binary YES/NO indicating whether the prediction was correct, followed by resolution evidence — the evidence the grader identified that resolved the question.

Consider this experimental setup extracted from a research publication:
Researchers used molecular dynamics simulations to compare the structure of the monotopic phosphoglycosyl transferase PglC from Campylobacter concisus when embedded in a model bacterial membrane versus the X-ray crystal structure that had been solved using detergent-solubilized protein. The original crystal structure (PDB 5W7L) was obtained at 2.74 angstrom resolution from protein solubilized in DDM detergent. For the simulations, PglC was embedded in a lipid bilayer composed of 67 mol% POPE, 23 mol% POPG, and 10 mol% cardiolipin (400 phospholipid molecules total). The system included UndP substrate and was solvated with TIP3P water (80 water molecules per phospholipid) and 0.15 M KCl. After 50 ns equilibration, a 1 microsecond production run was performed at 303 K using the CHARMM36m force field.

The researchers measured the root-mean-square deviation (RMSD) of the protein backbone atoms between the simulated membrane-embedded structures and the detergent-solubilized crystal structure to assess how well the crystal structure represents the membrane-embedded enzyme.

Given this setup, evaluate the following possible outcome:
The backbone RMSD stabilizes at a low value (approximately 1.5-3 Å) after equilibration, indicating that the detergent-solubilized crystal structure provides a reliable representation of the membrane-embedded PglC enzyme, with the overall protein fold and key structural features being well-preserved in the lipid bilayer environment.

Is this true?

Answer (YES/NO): YES